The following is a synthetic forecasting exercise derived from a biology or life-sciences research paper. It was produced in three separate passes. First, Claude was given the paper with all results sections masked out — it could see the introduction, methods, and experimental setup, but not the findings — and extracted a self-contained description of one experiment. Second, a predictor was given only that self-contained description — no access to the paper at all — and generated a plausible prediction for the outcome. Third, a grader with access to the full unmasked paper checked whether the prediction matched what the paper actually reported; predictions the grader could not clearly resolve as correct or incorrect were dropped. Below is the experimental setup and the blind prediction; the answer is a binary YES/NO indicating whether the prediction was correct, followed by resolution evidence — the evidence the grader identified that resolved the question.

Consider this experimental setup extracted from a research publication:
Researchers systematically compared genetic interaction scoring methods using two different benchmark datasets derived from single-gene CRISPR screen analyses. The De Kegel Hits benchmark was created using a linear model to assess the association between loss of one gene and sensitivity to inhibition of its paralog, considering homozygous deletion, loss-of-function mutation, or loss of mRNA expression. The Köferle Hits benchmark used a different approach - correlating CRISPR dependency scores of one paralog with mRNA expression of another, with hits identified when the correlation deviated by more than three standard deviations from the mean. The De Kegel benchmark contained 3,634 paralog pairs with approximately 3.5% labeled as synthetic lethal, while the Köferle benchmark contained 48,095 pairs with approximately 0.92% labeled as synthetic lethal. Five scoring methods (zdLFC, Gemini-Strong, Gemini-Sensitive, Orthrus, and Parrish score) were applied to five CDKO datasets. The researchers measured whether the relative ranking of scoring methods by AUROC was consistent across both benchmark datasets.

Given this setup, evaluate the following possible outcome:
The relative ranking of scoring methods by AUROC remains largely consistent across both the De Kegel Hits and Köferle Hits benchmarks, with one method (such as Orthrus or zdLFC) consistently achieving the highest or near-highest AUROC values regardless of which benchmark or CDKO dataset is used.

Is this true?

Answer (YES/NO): NO